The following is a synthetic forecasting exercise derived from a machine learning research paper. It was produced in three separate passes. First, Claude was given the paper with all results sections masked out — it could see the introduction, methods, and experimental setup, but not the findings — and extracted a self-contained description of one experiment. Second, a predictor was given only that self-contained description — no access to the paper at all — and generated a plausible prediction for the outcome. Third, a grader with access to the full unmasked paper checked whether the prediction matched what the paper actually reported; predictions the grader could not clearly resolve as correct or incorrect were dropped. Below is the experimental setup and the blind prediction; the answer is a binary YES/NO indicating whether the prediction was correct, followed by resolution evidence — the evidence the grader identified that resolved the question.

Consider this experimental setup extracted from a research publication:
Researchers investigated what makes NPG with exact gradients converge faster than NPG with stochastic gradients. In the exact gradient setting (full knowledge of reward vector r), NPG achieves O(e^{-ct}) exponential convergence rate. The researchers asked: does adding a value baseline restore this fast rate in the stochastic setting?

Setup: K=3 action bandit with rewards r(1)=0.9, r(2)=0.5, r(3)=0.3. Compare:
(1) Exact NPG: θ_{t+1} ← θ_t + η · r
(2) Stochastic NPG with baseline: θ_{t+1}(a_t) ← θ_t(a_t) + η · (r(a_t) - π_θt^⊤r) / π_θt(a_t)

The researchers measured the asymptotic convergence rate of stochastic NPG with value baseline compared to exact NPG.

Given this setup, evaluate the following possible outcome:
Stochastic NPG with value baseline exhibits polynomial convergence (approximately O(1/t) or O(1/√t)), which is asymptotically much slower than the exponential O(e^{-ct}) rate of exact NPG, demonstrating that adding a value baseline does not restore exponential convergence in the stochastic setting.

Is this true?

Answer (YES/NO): YES